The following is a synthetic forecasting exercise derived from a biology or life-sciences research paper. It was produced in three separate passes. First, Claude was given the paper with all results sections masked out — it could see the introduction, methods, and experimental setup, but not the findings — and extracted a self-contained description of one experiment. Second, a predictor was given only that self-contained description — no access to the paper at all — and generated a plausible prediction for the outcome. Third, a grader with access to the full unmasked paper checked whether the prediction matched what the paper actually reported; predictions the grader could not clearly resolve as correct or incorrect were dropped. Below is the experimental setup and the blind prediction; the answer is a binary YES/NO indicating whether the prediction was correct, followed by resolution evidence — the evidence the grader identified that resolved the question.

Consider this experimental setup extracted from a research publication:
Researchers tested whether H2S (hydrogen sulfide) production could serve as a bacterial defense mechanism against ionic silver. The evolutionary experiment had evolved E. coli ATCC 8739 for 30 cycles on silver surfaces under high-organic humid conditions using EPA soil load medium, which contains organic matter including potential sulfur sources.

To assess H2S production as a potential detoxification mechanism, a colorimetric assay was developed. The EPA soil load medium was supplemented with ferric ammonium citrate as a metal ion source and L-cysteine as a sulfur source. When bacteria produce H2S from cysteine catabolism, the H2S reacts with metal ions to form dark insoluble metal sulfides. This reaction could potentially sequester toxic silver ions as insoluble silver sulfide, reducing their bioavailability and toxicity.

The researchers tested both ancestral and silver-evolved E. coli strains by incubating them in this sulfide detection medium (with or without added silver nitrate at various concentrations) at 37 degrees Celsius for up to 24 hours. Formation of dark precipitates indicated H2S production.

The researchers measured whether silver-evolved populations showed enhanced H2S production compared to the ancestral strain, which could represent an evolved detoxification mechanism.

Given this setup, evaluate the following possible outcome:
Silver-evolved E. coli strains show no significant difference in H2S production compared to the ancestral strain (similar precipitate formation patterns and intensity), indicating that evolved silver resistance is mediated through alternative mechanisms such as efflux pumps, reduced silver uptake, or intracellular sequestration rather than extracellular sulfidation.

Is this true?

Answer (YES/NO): NO